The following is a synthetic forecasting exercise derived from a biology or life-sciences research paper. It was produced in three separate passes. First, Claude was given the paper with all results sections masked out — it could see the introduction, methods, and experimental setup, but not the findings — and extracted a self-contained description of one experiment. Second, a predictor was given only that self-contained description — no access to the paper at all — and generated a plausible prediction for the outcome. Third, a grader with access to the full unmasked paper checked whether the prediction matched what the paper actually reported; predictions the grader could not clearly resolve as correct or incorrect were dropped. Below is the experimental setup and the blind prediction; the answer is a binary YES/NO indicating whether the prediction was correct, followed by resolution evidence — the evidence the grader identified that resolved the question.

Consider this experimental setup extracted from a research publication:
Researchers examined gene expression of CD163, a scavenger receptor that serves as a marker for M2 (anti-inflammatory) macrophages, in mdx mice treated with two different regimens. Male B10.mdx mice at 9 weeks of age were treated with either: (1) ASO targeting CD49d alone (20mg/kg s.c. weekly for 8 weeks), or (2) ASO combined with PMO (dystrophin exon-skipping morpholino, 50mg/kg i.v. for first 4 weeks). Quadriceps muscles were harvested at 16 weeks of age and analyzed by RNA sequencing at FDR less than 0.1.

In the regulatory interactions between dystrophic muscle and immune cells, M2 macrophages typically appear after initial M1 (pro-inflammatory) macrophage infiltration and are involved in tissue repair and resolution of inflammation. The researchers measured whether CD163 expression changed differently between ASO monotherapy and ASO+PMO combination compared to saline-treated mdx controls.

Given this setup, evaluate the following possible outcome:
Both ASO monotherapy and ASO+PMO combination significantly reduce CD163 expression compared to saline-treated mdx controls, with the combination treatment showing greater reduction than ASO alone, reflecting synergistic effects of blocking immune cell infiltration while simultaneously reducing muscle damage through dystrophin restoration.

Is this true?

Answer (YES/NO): NO